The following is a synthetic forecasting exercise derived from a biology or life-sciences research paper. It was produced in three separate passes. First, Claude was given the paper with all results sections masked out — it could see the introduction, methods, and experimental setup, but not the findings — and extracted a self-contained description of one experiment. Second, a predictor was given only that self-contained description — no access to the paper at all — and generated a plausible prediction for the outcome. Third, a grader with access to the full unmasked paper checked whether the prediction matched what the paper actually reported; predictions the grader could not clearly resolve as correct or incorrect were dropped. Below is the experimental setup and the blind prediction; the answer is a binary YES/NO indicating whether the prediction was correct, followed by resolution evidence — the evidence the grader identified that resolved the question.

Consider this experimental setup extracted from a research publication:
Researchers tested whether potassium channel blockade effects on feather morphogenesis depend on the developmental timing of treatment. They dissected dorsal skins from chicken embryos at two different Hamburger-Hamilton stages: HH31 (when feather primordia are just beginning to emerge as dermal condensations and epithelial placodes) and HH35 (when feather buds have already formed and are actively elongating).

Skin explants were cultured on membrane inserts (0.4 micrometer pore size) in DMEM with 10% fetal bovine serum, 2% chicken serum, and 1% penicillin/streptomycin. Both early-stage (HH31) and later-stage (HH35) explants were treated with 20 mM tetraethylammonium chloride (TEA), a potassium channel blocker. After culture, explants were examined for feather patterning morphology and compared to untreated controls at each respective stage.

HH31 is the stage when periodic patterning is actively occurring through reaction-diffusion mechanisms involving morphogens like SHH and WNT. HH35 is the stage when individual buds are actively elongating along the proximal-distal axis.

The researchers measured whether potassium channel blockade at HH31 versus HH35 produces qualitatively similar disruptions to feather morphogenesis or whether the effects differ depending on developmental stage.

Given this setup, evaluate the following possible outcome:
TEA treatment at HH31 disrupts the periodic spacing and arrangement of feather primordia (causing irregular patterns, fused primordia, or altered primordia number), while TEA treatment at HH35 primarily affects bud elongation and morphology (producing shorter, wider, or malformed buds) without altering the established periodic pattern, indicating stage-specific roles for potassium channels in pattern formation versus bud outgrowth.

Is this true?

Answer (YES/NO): YES